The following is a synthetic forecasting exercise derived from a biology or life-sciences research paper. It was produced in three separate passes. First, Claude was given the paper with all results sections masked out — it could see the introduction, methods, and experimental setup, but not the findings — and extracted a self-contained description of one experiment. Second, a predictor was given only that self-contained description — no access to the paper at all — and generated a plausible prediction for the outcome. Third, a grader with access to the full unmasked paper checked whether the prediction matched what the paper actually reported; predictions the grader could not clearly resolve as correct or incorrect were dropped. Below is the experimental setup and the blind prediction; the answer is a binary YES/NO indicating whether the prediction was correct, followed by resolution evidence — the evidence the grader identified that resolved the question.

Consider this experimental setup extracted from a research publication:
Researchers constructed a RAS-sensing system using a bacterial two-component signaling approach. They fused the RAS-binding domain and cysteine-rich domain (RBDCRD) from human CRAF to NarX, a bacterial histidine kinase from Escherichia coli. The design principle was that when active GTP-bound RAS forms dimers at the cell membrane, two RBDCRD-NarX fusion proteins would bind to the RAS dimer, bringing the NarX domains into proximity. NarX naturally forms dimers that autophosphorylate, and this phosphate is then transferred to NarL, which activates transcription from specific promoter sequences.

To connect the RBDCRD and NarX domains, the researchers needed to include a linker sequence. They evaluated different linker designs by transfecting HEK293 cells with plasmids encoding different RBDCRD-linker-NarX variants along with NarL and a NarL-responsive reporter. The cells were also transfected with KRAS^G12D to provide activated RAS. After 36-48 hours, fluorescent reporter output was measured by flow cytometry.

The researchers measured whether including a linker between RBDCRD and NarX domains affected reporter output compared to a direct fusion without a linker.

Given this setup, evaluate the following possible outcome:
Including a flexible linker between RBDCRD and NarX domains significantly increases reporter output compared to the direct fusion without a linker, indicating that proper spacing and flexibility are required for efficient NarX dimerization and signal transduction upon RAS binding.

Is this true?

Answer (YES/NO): NO